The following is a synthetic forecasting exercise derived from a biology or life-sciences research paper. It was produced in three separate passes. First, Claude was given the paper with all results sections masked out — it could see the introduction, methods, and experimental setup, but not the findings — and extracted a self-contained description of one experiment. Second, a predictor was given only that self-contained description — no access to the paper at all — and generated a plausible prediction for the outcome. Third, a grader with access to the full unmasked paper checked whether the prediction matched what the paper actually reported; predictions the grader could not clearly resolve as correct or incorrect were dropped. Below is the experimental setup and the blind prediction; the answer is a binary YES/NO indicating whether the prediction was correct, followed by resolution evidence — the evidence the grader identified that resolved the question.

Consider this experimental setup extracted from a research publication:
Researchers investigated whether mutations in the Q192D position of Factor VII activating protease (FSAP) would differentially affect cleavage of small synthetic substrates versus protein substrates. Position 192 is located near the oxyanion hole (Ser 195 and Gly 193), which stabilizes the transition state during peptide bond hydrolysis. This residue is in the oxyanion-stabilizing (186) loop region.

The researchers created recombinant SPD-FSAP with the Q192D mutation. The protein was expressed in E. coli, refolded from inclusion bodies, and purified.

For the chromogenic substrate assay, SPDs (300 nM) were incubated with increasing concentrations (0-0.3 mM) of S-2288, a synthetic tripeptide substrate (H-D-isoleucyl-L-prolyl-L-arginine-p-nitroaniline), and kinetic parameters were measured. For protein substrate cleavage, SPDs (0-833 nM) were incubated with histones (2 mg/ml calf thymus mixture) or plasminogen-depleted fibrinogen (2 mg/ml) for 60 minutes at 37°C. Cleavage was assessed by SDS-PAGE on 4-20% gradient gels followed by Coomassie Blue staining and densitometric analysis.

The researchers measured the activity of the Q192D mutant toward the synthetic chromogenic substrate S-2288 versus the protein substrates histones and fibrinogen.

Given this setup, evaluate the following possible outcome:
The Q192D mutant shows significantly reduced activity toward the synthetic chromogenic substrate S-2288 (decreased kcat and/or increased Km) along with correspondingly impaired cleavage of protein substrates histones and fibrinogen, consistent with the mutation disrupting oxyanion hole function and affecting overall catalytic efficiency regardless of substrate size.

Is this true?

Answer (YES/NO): NO